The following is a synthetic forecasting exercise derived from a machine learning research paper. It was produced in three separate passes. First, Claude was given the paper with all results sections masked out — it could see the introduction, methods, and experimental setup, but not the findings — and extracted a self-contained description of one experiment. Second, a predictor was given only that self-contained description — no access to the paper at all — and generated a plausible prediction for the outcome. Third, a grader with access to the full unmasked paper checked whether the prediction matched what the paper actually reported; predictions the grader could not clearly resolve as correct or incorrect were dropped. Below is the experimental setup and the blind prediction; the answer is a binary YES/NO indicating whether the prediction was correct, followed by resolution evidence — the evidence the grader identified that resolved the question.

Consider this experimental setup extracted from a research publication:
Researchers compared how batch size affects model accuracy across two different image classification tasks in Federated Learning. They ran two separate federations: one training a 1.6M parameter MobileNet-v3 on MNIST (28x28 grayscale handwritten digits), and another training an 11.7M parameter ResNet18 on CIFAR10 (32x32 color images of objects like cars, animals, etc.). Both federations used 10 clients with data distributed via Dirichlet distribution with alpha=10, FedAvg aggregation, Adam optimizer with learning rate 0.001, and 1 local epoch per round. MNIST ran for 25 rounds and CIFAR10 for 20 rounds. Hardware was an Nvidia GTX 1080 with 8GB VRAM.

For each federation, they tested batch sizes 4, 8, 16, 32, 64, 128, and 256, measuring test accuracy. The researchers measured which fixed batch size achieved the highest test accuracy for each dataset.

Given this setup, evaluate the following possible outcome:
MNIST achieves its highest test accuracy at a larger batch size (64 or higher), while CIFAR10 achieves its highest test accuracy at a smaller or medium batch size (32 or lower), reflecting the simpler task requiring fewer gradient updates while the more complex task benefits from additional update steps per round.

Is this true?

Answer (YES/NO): NO